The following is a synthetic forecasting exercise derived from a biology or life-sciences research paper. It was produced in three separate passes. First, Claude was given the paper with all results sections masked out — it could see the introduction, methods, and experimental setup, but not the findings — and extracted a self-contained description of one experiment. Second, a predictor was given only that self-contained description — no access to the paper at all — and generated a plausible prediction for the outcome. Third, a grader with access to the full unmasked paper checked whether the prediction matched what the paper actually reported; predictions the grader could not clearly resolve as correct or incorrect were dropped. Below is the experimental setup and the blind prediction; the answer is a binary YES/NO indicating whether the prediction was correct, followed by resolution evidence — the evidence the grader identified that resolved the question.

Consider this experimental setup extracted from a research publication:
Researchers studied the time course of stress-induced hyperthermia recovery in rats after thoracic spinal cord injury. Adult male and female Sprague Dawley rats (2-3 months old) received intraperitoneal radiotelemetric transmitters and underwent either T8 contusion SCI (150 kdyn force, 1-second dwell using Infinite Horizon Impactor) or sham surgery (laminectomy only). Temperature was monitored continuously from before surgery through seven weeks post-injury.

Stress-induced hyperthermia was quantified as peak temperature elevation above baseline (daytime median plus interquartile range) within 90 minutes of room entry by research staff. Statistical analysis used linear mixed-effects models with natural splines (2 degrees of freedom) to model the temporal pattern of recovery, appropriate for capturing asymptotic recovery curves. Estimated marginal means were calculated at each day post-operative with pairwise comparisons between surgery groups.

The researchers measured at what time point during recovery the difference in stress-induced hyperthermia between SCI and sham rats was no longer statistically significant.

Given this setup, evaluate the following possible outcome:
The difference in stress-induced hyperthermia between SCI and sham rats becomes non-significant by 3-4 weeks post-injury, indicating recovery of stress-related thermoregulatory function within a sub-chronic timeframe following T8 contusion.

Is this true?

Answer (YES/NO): YES